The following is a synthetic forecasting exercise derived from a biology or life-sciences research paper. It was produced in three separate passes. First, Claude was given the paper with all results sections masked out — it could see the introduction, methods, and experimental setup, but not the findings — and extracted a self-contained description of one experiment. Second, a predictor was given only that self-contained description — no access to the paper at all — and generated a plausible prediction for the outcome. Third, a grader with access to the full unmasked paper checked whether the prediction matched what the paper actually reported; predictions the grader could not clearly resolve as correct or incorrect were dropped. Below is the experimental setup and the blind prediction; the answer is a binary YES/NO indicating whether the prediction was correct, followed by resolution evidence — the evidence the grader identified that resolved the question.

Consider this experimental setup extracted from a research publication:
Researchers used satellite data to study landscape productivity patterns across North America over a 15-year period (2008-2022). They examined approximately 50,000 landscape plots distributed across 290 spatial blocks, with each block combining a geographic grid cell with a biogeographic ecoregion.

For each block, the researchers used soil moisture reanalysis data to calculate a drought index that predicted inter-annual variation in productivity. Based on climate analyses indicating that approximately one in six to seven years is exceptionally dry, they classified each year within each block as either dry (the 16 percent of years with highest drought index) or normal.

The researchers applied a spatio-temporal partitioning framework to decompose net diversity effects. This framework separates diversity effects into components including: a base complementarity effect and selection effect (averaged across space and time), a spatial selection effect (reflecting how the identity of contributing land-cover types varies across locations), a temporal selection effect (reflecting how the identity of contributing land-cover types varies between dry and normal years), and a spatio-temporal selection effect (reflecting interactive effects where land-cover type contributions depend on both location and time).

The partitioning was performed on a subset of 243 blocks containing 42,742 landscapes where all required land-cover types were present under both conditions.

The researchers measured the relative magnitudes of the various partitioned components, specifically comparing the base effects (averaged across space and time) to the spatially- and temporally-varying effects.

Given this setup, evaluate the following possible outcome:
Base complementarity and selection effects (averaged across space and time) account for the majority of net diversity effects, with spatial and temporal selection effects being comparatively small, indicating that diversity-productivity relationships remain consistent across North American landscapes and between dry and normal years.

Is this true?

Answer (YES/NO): YES